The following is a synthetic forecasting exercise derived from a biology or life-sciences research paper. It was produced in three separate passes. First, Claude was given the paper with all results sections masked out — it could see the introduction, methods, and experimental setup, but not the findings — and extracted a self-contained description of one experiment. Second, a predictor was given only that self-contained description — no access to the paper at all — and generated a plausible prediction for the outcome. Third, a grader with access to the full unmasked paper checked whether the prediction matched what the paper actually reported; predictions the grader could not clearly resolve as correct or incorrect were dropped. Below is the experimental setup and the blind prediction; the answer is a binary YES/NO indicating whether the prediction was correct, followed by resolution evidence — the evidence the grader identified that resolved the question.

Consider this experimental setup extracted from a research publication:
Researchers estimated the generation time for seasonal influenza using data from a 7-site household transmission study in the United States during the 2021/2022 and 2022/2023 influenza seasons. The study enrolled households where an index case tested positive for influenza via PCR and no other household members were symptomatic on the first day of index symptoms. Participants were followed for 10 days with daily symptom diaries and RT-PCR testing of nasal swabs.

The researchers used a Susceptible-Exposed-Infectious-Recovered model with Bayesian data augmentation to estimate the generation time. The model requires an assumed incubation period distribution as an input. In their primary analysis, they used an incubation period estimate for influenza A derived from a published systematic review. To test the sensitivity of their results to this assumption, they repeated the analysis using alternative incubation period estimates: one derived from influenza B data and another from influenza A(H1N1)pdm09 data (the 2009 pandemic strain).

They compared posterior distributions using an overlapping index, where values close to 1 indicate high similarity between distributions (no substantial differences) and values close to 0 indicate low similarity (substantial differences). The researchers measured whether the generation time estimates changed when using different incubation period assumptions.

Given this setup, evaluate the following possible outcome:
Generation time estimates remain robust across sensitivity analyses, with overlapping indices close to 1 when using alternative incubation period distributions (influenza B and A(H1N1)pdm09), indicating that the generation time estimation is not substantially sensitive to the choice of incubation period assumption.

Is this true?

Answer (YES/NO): NO